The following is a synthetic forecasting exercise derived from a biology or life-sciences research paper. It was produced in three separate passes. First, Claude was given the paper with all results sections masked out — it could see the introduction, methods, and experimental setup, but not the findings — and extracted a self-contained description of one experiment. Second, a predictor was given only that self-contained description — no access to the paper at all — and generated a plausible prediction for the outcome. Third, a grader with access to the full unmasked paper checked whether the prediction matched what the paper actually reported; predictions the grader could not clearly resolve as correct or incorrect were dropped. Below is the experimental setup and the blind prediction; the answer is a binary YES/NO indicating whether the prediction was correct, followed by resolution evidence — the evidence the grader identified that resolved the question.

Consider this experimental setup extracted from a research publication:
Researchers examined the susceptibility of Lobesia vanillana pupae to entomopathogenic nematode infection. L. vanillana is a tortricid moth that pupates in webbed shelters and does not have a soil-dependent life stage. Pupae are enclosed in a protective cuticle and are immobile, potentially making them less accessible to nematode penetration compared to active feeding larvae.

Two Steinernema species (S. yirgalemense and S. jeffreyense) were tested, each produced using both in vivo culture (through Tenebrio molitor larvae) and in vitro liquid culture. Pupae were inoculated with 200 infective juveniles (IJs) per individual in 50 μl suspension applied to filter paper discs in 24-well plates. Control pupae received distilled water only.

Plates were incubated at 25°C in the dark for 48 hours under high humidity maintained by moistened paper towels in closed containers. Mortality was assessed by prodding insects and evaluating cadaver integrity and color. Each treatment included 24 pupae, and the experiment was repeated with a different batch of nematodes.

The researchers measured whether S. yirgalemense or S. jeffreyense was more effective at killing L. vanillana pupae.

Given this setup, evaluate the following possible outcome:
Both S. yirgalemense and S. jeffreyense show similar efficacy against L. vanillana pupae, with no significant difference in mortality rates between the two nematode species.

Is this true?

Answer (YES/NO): NO